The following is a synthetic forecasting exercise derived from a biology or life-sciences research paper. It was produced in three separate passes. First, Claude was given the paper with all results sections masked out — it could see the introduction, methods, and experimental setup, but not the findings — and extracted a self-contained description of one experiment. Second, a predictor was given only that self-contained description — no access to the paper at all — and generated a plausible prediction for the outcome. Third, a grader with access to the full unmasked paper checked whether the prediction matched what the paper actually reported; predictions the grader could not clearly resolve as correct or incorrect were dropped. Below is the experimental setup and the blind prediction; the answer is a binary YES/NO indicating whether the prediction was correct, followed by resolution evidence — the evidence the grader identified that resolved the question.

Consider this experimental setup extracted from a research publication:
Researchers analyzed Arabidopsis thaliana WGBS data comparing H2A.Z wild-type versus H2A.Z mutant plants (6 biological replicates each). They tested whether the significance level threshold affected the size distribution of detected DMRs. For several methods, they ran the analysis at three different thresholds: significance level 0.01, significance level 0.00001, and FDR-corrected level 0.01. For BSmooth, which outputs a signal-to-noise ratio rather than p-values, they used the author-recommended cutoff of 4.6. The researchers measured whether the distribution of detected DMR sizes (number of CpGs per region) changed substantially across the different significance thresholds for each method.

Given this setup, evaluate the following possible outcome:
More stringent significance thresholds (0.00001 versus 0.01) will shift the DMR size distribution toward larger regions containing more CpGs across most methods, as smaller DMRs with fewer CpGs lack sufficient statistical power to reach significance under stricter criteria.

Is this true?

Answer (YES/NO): NO